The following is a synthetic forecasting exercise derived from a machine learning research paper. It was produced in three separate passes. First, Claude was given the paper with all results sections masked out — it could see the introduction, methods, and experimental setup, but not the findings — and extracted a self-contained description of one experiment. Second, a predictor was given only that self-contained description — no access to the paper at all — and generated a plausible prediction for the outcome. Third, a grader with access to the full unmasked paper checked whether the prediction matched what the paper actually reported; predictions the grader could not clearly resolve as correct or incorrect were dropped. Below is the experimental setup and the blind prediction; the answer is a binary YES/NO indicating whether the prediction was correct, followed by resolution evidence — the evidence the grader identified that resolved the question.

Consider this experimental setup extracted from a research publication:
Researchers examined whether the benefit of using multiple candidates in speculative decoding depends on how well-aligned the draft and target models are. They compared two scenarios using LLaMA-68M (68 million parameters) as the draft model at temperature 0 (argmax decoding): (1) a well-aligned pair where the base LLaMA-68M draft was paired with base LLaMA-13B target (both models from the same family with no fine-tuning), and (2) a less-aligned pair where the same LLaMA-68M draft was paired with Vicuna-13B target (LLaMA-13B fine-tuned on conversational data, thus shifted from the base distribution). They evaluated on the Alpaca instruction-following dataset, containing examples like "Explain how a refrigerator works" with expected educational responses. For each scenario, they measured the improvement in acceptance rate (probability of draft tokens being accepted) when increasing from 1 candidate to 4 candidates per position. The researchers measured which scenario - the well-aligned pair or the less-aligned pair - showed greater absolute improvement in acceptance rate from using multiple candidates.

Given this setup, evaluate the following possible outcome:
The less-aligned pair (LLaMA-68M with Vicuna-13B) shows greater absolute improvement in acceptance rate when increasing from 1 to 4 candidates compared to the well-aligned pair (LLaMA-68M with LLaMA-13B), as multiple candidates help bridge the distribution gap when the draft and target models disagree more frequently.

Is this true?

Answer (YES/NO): YES